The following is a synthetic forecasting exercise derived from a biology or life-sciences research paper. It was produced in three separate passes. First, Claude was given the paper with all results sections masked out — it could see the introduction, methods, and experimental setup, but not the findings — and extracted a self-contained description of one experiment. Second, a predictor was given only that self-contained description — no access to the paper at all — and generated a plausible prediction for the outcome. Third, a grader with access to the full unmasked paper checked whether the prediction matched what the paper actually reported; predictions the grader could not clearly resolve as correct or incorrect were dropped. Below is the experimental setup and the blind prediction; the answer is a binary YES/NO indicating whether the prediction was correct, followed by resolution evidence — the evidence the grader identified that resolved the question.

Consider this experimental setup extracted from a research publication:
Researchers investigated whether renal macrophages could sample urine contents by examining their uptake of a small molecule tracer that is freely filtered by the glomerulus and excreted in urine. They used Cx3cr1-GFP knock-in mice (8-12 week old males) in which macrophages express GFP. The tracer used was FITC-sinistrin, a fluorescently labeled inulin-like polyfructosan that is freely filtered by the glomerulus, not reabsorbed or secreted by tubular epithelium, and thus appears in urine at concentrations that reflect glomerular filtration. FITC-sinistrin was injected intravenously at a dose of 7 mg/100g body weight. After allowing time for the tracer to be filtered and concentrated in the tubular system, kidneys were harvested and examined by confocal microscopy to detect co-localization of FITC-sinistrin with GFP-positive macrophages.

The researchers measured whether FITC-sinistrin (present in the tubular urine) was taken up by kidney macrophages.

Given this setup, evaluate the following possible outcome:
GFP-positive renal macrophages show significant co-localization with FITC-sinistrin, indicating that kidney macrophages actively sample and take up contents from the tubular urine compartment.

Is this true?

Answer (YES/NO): YES